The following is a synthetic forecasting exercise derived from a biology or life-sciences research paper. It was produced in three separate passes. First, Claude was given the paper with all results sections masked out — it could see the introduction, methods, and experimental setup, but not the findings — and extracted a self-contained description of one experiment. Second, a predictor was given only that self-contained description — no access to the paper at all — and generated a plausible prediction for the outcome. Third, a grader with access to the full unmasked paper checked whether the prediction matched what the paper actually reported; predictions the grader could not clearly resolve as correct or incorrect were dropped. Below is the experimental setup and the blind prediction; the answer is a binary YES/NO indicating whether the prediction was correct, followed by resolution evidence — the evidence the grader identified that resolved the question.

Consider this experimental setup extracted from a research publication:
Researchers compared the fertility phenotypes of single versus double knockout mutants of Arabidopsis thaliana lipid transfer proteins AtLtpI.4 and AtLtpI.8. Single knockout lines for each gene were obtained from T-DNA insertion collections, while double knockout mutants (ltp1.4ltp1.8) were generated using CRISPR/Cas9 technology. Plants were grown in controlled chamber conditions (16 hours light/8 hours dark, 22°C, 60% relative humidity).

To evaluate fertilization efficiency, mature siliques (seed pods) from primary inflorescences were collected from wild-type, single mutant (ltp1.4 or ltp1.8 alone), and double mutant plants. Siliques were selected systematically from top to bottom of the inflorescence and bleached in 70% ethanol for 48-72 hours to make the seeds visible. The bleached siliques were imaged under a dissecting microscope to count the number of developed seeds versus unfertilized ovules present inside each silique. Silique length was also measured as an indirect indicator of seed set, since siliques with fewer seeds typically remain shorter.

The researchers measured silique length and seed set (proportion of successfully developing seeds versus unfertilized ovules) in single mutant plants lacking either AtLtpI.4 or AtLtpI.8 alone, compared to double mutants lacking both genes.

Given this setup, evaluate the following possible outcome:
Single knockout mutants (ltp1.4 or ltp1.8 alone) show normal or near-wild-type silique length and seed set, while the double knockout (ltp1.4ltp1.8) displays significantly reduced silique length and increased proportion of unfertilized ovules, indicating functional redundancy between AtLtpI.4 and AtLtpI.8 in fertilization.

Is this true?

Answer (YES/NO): YES